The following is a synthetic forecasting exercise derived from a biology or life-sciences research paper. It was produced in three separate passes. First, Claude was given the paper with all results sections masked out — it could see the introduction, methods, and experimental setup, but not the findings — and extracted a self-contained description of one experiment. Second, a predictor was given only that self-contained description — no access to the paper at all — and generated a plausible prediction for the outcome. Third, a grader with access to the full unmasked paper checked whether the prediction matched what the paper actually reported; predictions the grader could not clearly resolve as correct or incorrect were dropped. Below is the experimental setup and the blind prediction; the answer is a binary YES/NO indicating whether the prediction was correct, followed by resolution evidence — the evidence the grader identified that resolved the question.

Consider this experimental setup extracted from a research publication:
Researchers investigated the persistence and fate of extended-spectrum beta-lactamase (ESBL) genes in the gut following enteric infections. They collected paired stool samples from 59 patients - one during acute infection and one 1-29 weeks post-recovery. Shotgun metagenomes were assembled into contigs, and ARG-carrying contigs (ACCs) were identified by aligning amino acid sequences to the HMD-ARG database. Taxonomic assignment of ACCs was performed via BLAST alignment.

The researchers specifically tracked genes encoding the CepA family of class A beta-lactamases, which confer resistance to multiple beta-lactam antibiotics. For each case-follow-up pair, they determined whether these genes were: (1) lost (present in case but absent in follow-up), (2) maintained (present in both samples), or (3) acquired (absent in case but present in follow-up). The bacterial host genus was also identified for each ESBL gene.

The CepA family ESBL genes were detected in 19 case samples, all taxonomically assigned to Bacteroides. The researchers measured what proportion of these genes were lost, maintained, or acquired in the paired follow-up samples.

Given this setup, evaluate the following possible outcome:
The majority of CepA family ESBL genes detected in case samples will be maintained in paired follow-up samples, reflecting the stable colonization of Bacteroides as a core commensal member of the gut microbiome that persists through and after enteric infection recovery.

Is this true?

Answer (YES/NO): YES